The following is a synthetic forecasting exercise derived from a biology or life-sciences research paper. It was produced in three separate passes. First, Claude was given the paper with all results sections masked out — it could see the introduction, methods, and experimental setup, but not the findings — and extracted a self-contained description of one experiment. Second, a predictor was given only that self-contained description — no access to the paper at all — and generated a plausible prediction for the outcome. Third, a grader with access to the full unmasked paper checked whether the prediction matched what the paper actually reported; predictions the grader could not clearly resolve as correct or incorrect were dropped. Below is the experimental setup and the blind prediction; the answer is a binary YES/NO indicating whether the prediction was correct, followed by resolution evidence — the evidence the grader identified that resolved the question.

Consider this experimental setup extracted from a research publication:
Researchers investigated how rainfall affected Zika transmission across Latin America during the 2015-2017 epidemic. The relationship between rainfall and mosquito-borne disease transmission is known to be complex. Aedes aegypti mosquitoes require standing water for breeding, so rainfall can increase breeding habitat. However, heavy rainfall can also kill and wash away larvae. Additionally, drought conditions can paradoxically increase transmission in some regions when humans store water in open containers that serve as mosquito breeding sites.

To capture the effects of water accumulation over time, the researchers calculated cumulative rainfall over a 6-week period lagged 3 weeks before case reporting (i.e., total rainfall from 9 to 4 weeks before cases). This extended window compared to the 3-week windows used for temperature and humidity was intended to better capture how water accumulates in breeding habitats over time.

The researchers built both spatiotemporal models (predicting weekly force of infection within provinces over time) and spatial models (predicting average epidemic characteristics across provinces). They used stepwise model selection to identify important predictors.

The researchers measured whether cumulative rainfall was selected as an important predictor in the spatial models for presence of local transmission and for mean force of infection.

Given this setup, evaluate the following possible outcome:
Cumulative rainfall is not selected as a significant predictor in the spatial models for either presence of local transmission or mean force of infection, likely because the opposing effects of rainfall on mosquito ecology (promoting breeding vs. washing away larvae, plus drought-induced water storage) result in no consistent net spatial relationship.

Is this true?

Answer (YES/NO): YES